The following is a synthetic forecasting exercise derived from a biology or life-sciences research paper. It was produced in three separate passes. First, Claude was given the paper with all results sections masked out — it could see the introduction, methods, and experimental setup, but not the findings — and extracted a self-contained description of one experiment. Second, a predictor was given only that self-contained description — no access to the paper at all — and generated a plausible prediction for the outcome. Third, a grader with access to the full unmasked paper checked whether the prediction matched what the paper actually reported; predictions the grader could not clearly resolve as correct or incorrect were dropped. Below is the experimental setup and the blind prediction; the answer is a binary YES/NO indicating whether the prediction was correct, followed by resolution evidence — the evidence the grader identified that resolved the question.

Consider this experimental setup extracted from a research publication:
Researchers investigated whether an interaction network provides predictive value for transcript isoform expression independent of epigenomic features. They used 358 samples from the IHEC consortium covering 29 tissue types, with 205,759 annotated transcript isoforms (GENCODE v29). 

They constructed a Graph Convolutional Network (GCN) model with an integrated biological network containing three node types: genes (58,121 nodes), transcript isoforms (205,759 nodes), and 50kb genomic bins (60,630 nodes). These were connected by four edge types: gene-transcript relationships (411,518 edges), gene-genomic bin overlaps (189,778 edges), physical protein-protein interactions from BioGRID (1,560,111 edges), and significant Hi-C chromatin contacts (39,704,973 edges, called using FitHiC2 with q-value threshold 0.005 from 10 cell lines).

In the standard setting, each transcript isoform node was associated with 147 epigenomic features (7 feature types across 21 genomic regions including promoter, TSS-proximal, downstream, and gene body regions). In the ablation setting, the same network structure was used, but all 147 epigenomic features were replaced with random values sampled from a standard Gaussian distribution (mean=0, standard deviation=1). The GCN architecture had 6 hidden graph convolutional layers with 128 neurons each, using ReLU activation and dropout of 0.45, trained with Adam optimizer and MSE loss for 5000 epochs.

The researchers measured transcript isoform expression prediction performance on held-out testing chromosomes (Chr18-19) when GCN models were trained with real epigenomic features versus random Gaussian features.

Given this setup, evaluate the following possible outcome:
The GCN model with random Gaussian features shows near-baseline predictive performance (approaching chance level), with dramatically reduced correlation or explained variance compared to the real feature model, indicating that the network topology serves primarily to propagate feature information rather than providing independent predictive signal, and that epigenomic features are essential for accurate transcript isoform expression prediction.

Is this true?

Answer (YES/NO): NO